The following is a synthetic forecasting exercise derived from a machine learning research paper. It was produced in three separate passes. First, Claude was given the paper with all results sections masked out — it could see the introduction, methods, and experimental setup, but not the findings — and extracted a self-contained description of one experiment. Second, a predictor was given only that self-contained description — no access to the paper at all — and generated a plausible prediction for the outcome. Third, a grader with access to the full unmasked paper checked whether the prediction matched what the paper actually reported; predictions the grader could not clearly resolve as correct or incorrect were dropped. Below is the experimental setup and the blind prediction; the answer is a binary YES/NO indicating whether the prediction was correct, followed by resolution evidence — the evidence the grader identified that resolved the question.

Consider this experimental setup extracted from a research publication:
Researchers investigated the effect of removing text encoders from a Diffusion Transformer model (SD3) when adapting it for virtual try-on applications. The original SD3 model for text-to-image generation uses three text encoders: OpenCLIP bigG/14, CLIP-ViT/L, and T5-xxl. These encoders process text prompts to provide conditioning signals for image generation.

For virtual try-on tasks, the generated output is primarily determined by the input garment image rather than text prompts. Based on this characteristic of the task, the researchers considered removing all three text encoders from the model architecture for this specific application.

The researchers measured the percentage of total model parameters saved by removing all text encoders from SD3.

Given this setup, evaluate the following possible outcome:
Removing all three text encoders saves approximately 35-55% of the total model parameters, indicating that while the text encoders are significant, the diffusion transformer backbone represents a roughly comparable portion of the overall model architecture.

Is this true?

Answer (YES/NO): NO